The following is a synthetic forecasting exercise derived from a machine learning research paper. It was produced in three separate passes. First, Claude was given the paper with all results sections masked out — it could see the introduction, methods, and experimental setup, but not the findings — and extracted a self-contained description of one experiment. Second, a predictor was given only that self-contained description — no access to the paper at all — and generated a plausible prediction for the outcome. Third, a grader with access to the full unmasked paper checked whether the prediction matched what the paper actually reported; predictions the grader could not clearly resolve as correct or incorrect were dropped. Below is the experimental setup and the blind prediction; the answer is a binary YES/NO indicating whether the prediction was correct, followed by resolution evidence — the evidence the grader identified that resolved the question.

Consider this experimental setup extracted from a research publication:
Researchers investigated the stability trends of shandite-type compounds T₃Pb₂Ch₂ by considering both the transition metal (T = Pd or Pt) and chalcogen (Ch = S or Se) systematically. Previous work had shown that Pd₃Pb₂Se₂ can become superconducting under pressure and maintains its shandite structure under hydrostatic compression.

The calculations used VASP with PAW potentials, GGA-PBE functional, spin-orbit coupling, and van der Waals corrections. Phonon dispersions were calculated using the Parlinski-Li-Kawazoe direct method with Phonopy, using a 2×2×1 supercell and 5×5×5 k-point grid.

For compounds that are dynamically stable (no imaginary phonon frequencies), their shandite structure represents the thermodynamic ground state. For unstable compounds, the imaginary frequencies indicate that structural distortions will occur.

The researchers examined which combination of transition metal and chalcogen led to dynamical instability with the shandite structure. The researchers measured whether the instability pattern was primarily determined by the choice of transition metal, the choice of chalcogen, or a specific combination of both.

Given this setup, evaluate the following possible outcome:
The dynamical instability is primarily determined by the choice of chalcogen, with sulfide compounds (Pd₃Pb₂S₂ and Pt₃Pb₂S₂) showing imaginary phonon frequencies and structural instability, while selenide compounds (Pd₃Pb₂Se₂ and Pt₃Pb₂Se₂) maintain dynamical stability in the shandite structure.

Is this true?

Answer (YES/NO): NO